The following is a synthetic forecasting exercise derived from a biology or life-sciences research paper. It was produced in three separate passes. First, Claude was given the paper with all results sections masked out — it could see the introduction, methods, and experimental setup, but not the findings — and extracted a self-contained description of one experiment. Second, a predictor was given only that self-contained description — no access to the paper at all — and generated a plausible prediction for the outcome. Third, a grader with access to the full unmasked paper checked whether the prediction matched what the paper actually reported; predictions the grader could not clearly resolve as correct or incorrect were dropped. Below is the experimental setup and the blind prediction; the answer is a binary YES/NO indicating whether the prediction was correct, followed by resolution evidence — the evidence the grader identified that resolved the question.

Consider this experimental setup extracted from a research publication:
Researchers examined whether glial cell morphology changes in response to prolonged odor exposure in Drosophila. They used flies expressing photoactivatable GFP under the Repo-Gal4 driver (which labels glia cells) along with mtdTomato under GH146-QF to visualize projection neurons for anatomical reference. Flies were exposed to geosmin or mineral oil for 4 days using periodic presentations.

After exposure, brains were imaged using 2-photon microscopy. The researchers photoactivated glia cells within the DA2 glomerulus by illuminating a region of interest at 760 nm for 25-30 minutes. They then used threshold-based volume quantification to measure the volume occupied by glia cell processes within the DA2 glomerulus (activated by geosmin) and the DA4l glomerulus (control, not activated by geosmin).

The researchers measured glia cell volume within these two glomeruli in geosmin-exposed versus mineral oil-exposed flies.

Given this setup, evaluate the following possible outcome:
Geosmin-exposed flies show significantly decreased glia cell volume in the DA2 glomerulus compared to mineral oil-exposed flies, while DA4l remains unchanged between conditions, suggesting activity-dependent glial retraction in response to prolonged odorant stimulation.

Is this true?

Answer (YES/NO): NO